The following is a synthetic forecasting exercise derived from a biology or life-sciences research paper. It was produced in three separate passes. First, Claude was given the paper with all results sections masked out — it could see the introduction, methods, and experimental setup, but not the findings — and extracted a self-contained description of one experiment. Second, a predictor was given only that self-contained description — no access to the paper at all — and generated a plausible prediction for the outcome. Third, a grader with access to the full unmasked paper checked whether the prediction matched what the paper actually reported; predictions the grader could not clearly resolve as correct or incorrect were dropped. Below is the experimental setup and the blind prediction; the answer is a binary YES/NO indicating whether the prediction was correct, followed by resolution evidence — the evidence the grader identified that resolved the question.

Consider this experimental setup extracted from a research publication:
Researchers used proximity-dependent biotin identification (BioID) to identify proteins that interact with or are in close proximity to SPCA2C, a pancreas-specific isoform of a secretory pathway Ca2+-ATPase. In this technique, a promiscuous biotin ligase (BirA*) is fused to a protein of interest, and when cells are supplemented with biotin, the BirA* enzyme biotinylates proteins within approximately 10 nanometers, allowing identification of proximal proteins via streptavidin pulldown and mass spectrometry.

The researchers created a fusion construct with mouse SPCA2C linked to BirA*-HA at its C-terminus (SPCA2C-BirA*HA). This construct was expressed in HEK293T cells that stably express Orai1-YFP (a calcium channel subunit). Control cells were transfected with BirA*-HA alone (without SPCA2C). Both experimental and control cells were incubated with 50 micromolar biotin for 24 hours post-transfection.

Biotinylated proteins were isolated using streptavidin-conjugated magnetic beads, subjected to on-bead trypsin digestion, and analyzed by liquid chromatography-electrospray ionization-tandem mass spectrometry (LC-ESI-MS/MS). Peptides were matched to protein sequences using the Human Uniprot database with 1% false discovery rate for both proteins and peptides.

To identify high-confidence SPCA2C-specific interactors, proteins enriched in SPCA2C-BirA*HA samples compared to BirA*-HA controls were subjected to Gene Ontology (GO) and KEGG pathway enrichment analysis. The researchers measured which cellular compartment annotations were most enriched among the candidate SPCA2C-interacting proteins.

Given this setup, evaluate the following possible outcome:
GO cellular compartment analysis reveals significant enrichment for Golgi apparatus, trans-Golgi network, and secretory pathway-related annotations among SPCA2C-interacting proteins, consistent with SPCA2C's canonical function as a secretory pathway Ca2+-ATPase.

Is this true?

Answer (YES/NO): NO